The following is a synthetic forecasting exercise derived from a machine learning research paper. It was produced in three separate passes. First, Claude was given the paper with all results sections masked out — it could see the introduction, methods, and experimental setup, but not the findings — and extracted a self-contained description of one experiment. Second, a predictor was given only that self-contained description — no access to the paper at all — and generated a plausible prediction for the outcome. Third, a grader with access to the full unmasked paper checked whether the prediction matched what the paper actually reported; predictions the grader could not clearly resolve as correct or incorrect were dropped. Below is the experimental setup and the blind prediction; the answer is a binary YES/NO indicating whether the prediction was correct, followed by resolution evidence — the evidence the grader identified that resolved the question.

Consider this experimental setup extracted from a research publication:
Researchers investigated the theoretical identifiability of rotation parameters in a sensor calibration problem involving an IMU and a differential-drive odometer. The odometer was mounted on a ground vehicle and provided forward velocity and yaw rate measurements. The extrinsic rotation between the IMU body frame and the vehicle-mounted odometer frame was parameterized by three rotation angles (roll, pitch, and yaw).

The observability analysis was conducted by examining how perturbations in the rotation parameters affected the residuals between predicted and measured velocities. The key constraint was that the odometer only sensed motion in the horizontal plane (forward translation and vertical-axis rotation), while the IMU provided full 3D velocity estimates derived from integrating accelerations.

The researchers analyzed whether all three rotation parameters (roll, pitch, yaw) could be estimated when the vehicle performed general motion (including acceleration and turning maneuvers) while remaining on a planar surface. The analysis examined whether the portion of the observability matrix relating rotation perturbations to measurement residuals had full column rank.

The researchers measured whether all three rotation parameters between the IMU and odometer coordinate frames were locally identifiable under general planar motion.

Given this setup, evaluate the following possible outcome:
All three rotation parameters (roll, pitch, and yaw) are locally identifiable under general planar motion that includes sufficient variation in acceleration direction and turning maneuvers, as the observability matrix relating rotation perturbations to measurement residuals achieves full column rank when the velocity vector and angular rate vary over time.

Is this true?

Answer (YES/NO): YES